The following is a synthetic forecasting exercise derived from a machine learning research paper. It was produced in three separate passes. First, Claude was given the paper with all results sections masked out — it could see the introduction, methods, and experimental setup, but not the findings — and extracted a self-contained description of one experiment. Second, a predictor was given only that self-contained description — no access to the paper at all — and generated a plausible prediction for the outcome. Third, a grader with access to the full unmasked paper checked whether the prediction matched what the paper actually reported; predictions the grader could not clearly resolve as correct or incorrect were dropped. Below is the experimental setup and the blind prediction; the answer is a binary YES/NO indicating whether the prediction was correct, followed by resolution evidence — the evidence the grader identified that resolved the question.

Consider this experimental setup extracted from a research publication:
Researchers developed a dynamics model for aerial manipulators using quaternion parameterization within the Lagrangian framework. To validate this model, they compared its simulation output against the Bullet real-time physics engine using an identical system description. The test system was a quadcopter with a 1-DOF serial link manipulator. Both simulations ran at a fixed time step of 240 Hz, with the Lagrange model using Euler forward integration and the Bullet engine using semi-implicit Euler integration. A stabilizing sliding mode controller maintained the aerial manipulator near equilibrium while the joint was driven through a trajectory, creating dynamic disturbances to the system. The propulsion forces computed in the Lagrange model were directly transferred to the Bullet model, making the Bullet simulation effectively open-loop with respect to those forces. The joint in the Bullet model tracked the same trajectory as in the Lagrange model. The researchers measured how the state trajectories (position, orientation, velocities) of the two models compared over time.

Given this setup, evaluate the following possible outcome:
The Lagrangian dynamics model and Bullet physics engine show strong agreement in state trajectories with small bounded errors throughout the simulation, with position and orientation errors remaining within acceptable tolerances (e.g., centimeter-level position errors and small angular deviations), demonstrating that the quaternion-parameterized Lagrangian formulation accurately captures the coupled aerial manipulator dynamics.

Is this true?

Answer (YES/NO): NO